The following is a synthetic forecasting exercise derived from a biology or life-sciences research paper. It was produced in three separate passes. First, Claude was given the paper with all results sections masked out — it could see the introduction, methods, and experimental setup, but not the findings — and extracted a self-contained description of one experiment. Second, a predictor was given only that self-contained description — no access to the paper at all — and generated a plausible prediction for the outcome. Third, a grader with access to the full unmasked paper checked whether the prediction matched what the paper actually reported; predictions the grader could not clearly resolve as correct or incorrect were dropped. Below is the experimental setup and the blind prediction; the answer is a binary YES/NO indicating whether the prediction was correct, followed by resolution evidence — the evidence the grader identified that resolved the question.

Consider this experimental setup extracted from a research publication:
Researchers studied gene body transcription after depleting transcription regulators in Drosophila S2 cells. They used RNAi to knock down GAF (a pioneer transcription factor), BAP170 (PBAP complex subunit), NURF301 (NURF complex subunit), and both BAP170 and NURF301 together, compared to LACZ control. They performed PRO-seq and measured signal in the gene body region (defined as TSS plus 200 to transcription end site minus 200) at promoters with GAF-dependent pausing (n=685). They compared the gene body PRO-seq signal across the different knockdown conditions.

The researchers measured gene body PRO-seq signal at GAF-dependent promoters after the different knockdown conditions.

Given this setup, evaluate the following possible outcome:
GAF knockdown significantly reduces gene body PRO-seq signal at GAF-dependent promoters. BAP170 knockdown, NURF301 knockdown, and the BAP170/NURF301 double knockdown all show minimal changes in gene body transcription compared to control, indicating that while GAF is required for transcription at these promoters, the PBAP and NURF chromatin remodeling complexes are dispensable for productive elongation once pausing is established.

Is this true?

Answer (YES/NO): NO